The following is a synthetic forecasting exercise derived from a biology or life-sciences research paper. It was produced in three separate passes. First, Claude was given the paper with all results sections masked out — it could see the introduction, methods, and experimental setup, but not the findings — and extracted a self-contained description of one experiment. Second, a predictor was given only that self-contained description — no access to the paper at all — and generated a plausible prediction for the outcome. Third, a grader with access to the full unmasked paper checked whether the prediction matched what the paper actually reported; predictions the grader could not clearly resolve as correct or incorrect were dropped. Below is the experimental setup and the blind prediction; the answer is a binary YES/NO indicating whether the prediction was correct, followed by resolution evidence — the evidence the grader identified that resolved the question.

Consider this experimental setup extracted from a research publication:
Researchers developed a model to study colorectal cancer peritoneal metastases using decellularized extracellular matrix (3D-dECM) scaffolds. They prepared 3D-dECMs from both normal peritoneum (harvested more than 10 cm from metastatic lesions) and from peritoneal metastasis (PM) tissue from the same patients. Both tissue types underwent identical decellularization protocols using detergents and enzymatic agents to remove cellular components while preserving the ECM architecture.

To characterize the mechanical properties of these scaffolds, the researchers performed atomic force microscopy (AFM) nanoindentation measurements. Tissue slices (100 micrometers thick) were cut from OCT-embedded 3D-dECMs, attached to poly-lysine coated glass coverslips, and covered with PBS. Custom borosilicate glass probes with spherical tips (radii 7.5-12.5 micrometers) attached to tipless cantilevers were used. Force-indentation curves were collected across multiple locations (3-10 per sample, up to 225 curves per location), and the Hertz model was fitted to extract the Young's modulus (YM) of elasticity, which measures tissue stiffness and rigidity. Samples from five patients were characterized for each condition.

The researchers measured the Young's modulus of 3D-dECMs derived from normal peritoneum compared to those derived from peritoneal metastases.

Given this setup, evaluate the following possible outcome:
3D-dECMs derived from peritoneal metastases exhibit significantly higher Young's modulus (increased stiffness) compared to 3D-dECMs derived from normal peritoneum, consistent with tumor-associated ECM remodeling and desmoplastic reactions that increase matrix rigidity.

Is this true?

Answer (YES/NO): YES